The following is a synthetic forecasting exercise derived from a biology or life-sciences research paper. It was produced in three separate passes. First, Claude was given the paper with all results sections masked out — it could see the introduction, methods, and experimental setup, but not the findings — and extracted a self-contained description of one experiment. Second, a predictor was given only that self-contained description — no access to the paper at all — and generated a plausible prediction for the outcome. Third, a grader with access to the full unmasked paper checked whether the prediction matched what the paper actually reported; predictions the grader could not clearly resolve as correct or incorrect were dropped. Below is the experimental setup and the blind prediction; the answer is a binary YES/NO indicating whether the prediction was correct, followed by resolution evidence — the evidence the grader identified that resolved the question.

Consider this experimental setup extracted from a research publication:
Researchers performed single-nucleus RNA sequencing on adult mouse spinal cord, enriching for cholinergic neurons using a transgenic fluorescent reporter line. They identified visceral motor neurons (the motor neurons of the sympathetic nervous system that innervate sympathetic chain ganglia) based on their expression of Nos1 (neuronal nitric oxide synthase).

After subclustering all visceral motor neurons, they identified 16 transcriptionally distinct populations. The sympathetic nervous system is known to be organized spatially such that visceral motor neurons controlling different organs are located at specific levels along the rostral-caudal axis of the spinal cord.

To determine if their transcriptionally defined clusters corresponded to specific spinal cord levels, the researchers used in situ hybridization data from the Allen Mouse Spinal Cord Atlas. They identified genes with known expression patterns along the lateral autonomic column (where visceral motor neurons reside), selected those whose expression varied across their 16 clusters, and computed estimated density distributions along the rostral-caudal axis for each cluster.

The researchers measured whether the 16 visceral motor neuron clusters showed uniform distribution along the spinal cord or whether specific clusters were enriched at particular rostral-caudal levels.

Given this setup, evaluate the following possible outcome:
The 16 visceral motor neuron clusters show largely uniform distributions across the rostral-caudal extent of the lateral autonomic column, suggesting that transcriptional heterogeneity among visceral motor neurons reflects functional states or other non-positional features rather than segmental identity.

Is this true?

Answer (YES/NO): NO